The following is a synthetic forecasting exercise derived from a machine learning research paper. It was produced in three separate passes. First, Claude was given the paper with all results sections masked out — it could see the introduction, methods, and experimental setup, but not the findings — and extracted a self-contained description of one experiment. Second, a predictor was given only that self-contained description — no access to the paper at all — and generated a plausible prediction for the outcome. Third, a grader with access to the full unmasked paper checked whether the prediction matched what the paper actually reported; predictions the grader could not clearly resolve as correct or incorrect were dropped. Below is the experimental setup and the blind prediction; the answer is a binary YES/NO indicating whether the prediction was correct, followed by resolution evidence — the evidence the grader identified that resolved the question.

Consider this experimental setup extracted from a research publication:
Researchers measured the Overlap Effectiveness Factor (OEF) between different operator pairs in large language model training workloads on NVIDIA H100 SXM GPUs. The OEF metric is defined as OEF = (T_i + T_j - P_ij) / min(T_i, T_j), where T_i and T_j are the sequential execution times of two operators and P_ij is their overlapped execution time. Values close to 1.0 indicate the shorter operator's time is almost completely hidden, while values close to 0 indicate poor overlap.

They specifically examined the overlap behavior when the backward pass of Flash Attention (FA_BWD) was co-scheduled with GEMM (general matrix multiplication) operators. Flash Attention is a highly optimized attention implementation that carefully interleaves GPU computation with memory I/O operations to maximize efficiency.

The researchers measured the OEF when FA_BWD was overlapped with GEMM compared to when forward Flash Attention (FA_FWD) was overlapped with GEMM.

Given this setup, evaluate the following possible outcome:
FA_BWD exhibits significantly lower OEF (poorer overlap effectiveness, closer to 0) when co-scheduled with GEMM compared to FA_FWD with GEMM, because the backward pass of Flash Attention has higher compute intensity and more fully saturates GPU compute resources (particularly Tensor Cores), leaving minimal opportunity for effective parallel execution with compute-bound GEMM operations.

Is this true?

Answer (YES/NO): NO